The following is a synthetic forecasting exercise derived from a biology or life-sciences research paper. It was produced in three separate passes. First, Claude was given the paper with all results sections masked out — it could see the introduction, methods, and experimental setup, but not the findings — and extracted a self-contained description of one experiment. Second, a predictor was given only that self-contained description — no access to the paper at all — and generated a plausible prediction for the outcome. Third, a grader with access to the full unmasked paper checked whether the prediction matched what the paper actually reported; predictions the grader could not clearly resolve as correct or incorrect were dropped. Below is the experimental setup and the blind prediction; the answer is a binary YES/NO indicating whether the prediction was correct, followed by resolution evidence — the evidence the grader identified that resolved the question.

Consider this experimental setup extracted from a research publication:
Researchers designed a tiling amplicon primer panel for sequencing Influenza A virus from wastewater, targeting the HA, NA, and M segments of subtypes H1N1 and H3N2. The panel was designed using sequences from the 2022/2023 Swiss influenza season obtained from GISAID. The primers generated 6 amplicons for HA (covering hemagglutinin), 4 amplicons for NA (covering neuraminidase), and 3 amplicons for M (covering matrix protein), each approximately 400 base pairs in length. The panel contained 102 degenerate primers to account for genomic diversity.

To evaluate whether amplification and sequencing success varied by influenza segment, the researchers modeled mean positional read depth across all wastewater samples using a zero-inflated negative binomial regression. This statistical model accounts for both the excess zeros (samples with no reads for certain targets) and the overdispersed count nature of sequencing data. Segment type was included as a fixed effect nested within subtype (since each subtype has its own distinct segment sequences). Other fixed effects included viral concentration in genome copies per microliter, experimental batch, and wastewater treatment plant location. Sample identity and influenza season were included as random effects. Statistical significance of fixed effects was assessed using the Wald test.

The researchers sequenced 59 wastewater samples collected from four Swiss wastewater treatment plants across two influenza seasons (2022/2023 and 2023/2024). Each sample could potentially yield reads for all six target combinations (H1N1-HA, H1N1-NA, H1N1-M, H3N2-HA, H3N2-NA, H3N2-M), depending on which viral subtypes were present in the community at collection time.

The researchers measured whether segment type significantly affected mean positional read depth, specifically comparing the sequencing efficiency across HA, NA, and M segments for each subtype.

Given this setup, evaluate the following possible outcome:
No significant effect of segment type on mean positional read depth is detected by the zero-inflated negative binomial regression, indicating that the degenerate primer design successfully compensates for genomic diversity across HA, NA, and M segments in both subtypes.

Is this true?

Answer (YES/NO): NO